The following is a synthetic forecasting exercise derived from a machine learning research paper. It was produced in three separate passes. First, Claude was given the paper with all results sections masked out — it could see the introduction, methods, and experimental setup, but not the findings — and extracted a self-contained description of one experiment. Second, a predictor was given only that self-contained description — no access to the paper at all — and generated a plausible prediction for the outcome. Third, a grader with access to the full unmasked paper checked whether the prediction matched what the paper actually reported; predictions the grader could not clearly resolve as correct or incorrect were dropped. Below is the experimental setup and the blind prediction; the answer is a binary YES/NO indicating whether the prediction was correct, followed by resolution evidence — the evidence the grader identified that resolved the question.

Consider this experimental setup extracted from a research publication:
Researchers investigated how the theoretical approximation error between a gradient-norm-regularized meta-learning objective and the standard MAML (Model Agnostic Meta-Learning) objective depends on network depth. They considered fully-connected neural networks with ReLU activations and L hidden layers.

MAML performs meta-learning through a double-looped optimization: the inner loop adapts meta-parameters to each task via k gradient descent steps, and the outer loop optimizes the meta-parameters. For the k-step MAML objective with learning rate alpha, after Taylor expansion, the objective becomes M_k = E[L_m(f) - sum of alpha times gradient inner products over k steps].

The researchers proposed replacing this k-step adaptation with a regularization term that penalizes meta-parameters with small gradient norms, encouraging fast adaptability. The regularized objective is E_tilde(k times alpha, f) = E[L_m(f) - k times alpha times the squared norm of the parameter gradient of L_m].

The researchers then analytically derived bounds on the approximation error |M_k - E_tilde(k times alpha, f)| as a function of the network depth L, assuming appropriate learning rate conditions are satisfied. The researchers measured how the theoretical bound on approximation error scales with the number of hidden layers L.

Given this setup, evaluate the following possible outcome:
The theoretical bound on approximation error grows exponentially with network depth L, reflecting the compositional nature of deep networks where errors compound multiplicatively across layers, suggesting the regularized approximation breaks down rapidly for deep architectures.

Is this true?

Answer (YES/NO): NO